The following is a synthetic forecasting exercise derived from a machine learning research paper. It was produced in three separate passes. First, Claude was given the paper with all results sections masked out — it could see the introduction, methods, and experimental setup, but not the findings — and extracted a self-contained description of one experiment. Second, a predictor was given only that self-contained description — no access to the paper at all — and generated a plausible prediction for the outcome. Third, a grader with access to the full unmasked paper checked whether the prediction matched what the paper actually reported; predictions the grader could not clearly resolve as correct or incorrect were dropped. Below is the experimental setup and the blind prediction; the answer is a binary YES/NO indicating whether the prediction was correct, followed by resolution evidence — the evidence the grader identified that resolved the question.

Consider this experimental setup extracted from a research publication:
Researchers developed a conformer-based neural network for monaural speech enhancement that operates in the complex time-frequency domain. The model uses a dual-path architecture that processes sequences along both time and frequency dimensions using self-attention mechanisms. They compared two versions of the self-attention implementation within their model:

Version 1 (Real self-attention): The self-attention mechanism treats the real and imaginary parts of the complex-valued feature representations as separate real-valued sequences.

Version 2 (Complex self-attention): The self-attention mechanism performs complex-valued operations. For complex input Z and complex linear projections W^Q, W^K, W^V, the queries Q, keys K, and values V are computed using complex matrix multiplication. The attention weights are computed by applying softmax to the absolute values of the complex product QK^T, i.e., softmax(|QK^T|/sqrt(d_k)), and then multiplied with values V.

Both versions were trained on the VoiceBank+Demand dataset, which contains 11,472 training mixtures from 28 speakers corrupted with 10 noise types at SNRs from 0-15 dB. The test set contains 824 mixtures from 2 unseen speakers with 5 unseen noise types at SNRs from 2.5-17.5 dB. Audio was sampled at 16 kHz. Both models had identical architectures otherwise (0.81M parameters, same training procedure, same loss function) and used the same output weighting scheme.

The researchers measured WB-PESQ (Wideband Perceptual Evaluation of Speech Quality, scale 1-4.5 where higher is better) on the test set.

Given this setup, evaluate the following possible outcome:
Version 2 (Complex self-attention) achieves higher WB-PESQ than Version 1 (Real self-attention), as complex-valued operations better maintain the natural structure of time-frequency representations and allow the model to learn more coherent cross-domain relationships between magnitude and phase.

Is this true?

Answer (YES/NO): YES